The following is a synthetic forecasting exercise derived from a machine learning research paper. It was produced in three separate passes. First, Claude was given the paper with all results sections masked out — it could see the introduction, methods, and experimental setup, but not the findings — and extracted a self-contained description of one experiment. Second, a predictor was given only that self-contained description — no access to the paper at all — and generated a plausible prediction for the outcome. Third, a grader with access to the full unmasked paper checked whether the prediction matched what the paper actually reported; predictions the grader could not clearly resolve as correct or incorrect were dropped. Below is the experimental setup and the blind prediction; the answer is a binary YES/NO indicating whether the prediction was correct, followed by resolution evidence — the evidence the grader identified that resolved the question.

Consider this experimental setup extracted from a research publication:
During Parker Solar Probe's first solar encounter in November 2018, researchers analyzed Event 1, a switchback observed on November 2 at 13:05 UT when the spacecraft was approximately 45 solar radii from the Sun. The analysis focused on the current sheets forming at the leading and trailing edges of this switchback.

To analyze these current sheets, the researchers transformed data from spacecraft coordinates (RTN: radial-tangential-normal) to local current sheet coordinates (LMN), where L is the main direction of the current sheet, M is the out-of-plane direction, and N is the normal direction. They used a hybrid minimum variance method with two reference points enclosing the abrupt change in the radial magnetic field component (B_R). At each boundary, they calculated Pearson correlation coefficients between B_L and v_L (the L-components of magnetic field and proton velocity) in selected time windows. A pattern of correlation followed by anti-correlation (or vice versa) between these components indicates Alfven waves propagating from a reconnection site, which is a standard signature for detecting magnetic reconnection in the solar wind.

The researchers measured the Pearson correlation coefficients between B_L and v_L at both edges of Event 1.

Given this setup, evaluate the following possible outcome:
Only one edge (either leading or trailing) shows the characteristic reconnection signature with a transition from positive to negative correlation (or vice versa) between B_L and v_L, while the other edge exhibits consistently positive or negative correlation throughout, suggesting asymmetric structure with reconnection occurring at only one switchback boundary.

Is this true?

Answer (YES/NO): NO